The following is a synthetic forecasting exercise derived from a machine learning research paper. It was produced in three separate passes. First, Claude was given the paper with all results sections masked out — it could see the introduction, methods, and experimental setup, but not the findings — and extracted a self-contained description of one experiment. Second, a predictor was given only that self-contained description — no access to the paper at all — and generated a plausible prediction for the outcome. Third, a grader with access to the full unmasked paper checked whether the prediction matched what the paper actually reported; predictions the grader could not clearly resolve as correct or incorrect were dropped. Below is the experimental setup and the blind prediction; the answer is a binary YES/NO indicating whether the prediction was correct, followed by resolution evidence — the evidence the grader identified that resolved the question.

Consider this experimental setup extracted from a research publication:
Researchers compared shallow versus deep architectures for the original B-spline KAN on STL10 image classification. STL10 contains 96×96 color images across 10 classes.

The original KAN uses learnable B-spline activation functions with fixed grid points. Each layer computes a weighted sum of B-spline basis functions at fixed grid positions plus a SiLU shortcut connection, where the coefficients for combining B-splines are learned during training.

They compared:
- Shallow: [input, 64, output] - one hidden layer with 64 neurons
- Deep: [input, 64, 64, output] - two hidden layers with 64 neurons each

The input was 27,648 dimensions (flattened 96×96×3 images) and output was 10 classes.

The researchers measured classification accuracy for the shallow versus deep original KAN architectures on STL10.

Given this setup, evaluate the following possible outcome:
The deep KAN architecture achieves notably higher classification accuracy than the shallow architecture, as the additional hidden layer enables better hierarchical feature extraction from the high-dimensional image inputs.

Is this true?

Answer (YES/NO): NO